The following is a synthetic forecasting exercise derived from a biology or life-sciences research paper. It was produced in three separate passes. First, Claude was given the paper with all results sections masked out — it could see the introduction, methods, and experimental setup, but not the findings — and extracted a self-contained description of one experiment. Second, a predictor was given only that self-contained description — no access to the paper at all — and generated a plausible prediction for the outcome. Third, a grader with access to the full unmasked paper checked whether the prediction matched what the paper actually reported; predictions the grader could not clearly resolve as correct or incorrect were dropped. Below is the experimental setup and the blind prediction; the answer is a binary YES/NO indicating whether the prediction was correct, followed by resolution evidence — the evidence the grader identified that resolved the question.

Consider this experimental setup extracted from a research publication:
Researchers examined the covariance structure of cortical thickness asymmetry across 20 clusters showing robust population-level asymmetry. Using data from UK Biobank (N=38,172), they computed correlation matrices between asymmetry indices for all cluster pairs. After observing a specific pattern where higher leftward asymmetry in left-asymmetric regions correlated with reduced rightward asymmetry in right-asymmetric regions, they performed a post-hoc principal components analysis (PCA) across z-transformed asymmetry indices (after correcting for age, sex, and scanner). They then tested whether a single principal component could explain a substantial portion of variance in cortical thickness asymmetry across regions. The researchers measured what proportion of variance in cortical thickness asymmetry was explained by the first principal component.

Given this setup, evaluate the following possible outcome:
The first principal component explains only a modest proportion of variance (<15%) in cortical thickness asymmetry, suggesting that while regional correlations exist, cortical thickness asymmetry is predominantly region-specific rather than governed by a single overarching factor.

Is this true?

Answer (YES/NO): NO